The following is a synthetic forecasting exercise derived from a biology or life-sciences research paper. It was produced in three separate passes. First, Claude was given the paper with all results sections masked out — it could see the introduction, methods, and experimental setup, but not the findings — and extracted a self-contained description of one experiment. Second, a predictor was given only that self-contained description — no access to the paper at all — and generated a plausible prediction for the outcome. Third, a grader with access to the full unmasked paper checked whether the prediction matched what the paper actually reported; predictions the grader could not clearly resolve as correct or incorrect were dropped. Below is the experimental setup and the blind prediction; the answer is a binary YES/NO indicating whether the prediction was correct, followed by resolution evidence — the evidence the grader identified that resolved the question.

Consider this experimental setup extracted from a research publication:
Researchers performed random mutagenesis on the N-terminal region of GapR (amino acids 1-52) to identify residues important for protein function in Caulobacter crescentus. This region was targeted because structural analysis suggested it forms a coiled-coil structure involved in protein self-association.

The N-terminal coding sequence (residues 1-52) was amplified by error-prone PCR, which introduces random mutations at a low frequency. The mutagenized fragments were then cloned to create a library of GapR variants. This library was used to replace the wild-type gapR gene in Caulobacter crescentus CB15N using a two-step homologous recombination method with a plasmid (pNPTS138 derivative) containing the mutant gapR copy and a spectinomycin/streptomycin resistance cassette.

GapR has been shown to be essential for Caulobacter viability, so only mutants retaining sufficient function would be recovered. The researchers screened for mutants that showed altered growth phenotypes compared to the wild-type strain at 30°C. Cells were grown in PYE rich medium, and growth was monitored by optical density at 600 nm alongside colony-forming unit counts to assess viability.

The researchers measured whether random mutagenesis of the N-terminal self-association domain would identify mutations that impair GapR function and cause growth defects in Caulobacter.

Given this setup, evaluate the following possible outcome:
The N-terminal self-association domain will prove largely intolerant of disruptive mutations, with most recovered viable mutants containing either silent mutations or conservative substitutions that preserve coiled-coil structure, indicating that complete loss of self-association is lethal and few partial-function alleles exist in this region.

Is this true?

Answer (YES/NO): NO